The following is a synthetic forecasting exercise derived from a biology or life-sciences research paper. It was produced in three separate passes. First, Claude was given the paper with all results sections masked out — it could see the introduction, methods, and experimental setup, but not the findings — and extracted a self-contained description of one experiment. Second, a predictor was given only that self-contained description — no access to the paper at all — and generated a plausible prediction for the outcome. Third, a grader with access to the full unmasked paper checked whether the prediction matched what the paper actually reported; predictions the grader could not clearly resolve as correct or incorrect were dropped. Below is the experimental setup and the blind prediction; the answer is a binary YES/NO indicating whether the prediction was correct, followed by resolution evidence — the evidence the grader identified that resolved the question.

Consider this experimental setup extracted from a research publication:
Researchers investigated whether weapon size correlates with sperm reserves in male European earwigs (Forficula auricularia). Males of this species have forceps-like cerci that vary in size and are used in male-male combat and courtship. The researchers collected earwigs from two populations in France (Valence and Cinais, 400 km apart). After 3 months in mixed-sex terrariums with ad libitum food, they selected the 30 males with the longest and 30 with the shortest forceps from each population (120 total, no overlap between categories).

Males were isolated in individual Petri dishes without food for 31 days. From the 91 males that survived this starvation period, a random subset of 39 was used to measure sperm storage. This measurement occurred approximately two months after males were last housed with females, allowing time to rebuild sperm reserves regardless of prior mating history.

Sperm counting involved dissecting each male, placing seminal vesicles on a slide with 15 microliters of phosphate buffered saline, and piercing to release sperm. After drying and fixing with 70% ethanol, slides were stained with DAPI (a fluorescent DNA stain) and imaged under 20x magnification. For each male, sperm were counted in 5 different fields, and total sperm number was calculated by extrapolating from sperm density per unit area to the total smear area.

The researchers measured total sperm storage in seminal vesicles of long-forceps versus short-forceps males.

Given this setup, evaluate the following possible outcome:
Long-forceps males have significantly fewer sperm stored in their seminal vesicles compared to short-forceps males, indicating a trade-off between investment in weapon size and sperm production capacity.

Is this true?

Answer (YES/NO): NO